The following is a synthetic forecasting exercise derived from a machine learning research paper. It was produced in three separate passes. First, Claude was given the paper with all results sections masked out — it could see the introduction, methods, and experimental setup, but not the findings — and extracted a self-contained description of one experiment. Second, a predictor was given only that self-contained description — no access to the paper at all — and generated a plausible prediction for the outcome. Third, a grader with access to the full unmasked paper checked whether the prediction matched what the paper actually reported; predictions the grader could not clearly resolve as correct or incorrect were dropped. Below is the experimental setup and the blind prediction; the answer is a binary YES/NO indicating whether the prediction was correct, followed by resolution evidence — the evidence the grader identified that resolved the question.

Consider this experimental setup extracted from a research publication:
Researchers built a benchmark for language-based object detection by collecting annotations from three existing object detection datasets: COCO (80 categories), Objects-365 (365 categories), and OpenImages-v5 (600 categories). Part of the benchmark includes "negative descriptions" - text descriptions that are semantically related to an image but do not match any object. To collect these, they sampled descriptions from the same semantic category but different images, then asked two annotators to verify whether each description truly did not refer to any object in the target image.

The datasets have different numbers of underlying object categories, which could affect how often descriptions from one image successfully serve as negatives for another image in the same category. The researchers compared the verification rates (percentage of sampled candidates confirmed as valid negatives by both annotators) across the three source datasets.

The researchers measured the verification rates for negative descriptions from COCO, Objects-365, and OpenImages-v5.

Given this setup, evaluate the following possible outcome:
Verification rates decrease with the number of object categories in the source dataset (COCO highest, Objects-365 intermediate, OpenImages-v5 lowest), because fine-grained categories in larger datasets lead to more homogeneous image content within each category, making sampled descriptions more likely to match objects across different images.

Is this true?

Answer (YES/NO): YES